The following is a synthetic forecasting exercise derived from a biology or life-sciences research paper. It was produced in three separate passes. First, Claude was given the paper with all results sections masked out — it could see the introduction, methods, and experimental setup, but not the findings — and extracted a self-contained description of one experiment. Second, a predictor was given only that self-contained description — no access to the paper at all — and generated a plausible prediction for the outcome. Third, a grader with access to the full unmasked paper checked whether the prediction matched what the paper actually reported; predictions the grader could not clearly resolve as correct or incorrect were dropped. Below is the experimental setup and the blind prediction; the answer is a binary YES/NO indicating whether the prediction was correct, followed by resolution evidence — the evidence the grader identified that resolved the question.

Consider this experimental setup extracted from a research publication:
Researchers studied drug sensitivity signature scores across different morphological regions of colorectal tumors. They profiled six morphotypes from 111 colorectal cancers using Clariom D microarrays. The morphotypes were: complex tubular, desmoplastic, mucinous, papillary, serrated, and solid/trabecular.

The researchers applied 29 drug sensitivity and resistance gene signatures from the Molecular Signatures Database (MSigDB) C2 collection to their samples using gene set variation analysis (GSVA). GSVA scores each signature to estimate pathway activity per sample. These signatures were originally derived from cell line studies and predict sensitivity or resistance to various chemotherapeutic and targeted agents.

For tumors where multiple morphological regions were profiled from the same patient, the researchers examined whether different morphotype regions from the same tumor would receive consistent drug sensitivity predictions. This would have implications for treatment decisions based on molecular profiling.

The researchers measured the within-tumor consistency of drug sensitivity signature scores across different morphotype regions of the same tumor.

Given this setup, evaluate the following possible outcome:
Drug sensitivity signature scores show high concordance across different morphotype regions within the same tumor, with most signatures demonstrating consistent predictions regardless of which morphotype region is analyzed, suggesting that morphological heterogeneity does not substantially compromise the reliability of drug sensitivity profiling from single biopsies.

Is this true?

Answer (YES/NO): NO